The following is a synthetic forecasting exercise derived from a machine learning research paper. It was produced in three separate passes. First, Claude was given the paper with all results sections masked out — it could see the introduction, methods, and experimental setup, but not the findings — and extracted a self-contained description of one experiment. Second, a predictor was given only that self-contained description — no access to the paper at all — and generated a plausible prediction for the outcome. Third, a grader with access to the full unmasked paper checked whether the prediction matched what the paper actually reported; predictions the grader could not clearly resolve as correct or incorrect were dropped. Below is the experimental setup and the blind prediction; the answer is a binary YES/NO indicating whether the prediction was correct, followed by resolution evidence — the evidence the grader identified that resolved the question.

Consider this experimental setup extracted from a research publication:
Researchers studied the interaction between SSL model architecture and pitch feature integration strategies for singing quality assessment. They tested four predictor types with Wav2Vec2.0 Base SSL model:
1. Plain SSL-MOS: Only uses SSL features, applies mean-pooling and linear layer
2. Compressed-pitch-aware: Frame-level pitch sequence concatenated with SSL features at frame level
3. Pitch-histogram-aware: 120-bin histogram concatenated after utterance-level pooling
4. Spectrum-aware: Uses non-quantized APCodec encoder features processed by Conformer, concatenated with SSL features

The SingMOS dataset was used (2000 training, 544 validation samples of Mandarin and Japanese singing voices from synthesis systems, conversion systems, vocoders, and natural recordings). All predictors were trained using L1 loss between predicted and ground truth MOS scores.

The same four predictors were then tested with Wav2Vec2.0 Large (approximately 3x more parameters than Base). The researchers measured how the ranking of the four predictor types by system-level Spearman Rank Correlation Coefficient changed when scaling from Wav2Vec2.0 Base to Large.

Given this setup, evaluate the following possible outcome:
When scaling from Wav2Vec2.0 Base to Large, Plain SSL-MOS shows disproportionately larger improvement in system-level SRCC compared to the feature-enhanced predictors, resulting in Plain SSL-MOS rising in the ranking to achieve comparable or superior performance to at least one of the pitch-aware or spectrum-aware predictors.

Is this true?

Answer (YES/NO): NO